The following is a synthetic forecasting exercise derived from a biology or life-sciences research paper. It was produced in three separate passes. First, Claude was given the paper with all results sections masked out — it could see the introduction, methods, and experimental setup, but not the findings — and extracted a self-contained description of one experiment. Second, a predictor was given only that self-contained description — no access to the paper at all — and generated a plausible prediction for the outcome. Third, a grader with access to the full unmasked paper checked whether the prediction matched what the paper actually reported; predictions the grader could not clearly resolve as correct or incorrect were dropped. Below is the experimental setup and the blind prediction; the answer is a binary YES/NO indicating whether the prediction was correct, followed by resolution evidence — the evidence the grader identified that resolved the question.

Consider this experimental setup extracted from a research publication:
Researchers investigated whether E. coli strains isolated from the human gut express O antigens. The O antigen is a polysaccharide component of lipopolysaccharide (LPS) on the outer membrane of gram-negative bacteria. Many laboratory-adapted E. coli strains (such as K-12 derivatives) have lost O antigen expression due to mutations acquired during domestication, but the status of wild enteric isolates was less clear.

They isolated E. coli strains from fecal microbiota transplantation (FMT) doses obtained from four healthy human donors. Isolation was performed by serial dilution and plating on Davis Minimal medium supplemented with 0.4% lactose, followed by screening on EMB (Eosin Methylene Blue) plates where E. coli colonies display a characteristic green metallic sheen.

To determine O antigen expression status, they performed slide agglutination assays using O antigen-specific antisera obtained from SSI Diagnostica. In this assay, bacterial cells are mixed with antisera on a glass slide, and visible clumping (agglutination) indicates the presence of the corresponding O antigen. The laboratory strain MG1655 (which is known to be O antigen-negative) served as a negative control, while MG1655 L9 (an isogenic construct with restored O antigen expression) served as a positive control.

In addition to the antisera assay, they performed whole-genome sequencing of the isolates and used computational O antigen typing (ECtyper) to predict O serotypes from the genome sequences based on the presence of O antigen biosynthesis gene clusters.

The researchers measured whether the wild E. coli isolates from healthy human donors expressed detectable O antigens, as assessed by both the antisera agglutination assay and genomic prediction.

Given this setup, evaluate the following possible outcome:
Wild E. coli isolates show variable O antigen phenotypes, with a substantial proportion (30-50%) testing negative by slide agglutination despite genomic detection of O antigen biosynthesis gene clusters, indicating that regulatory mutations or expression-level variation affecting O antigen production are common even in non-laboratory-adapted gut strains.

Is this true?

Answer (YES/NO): NO